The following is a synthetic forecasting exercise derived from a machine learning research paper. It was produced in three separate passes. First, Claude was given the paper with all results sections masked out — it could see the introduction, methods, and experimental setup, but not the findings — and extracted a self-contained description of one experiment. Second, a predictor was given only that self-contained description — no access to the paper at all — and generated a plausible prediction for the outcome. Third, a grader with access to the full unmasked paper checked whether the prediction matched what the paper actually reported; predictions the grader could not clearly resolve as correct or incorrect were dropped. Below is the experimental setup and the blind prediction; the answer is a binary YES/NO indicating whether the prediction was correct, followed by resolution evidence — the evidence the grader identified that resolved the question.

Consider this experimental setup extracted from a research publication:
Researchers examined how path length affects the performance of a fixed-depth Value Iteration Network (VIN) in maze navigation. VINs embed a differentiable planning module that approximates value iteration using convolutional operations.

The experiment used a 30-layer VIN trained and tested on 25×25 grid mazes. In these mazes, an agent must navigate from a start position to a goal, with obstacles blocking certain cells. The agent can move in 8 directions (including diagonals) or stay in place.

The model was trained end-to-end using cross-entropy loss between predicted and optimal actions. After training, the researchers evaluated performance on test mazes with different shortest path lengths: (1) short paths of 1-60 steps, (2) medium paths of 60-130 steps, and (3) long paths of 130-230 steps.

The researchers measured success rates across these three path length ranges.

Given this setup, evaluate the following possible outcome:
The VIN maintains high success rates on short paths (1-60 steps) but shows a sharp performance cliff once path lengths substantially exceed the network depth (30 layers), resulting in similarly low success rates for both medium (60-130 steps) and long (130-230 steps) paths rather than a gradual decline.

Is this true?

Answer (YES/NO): NO